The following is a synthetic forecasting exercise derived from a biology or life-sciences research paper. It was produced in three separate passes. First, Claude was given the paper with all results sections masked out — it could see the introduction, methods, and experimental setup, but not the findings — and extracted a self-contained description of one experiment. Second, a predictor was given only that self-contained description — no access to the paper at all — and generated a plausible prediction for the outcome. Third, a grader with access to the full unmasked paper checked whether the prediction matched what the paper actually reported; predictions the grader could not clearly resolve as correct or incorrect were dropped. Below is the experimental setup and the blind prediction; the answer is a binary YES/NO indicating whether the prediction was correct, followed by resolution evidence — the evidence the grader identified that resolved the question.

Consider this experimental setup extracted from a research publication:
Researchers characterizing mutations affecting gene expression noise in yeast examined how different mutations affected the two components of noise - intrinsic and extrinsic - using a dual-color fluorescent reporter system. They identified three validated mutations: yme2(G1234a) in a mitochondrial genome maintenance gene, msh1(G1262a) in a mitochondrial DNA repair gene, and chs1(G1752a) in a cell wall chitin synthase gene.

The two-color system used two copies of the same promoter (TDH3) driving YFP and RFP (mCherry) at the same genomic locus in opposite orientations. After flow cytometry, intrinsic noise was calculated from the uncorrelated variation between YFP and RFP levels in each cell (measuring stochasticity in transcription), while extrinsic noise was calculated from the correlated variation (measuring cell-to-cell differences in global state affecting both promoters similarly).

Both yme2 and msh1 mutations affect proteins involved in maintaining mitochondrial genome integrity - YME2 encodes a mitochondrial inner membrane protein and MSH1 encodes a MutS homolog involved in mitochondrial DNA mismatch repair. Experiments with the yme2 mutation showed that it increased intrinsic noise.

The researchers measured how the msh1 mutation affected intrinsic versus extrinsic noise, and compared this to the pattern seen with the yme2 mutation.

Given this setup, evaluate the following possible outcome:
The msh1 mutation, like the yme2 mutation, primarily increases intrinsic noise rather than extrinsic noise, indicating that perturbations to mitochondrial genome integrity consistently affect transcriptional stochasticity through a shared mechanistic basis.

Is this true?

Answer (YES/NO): YES